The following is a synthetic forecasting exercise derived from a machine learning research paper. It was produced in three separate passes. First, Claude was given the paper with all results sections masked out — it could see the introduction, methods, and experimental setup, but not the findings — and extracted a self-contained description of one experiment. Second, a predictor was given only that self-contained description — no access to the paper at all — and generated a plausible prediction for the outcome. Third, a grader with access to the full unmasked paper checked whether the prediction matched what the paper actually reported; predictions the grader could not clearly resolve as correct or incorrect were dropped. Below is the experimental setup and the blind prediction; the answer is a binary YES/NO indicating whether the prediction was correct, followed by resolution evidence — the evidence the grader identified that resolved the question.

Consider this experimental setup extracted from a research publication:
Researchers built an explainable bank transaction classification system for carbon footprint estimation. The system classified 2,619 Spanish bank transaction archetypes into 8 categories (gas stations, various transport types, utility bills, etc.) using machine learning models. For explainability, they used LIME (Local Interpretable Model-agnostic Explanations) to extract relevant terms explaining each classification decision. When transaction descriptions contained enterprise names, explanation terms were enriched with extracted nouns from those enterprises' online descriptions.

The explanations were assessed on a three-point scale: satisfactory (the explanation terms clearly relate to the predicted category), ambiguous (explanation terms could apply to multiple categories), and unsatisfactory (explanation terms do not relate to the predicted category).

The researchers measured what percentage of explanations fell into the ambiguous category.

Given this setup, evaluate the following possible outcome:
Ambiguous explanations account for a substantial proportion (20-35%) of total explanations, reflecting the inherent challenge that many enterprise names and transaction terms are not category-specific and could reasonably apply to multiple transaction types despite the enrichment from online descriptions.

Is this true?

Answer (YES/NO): NO